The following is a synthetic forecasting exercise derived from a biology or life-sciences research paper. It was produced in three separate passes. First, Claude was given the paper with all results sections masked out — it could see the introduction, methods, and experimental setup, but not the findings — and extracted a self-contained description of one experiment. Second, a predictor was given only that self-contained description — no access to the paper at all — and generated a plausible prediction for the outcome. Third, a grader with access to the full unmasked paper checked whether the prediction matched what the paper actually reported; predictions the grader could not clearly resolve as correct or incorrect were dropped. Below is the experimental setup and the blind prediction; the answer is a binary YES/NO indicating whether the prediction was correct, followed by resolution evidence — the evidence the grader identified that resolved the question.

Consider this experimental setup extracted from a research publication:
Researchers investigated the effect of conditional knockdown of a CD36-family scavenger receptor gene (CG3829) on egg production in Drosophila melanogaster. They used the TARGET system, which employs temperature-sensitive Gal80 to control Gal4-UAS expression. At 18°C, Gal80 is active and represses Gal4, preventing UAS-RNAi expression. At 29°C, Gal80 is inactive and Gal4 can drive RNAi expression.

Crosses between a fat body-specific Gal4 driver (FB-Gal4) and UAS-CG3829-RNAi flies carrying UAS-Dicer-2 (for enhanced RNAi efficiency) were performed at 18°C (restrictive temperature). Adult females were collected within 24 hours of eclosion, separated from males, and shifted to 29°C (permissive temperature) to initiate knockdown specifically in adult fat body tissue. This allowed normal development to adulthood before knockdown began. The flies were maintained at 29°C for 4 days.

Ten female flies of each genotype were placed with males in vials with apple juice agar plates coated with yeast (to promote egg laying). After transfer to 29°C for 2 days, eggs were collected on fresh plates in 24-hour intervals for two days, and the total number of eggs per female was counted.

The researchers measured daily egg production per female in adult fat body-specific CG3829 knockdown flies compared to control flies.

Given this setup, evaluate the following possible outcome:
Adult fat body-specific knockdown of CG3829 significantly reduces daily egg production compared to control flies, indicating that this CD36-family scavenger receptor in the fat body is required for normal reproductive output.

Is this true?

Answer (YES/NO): YES